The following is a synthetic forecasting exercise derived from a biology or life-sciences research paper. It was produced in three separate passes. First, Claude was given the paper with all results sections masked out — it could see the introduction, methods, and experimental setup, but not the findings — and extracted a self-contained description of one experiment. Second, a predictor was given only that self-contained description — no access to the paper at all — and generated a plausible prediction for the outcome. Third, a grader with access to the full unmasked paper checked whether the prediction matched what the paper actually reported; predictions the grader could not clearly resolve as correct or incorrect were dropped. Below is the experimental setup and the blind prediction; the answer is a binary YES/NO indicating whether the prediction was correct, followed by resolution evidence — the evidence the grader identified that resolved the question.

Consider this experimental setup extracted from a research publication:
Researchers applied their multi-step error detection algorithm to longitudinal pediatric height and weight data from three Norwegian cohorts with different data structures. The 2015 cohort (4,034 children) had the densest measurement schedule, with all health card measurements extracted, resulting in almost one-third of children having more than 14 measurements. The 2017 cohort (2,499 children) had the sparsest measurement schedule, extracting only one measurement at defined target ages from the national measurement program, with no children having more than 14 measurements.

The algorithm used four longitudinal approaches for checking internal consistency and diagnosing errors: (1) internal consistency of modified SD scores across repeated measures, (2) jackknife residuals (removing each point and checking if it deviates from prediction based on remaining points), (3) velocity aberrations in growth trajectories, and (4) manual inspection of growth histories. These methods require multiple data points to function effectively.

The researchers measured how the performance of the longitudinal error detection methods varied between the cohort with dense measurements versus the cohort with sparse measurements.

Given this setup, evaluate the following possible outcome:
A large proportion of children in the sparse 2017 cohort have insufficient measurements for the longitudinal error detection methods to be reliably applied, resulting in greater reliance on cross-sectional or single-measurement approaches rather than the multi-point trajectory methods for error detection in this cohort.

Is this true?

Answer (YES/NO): NO